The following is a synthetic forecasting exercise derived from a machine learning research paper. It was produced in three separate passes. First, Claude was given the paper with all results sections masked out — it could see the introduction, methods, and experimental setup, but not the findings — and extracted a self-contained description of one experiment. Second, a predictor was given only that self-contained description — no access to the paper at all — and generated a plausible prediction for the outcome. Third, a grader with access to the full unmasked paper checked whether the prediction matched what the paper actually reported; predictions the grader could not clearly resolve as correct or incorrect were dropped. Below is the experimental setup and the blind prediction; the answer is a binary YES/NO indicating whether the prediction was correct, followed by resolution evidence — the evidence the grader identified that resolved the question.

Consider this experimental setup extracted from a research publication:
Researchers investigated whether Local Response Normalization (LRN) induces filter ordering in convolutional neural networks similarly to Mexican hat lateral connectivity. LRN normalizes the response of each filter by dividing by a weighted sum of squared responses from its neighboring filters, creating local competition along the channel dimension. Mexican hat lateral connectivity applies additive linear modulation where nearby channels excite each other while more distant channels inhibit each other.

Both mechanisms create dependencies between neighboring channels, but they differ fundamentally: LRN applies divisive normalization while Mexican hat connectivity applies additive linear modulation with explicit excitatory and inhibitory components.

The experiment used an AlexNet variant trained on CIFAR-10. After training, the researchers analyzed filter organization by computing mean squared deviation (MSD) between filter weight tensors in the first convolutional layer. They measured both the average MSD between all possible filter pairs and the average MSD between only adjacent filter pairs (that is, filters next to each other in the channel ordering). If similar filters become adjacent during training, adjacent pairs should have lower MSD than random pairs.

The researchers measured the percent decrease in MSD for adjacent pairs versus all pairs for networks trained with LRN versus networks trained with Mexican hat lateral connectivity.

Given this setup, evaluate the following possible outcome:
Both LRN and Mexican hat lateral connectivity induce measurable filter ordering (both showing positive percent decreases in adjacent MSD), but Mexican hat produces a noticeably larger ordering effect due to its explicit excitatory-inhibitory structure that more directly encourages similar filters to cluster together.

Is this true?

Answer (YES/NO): NO